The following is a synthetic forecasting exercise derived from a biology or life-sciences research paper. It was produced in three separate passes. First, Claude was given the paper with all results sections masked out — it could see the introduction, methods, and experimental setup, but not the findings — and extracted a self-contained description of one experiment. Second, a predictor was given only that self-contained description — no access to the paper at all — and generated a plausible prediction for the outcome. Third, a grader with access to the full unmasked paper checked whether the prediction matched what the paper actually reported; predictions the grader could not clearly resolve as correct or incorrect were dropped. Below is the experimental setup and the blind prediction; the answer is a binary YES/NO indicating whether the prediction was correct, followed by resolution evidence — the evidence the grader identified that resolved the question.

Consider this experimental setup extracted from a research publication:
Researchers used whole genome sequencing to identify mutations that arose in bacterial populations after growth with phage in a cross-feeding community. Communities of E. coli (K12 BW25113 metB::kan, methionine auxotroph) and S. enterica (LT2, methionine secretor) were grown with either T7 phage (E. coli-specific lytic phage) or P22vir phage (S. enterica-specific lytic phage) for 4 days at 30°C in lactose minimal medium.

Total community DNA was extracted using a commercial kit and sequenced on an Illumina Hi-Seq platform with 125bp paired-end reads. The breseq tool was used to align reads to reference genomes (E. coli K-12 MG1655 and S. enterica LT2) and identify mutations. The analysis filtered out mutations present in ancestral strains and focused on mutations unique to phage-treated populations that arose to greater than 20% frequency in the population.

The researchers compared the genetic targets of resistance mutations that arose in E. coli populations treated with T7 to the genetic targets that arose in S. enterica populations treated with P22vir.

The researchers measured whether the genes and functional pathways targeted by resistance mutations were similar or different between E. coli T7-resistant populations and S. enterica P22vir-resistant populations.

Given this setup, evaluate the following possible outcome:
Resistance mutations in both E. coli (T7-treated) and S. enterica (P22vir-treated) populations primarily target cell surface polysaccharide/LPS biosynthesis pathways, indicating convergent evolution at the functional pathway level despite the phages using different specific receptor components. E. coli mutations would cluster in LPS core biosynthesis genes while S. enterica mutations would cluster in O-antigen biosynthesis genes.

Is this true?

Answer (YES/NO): NO